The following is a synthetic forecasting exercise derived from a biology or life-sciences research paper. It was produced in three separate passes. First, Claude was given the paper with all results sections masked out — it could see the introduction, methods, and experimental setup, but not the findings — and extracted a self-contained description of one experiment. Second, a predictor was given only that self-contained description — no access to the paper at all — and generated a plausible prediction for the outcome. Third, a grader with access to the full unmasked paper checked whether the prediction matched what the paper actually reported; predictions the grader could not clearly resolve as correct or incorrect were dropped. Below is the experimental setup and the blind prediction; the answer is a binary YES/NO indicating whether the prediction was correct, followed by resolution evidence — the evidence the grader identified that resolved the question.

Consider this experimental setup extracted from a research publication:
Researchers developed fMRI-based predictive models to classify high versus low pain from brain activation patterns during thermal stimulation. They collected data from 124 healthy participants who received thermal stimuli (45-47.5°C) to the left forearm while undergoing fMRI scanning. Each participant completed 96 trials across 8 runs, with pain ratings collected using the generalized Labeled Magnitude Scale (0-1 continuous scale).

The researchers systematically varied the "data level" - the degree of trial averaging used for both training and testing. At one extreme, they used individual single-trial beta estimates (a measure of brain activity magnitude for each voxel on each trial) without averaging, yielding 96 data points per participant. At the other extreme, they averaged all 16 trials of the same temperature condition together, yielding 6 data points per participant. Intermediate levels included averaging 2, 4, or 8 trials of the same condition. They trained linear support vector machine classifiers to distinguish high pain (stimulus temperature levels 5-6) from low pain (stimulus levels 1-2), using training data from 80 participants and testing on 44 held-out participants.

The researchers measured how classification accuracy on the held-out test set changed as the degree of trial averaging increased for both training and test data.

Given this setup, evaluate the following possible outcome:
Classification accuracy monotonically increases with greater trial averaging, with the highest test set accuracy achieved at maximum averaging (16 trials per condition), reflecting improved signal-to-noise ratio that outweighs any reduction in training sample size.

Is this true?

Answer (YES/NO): NO